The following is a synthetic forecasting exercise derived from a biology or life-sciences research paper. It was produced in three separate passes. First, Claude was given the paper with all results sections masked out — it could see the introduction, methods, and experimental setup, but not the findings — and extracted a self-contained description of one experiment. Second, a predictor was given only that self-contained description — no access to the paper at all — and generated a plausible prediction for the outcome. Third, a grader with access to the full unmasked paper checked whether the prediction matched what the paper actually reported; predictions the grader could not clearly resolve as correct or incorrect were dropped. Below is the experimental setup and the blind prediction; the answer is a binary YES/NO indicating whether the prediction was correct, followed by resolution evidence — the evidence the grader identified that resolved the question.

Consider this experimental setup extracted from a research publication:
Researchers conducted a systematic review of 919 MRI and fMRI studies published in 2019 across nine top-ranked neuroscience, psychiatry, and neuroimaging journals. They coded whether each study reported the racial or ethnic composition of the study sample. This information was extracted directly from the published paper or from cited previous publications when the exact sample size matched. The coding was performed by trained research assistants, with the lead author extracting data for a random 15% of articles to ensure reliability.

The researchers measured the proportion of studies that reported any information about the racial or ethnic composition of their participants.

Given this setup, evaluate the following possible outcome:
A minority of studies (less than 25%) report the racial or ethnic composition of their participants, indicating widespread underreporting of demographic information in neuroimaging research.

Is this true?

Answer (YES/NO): YES